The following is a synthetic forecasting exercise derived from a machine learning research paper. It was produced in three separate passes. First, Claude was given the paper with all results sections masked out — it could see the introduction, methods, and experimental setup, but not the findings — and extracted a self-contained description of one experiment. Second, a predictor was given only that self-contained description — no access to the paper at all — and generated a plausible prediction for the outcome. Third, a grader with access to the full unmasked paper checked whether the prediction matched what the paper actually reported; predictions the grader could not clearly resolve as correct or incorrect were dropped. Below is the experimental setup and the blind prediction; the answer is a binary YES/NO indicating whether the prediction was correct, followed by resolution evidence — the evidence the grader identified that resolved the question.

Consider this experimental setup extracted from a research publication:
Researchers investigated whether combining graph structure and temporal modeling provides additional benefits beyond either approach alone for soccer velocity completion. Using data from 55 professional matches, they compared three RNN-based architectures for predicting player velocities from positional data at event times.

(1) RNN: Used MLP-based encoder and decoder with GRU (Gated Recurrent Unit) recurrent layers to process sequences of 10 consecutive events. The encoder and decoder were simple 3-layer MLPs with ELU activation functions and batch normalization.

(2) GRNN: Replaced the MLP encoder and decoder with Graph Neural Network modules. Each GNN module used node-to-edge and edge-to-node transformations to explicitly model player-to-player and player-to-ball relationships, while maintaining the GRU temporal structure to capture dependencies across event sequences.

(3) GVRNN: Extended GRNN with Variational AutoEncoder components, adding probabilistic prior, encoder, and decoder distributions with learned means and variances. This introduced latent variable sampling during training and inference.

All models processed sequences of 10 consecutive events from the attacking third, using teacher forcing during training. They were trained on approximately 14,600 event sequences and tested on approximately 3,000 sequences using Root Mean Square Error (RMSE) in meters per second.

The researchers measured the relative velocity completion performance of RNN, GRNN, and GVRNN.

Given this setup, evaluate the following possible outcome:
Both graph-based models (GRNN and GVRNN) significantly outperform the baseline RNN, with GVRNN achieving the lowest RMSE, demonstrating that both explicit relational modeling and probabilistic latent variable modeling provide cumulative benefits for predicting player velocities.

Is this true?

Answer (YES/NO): NO